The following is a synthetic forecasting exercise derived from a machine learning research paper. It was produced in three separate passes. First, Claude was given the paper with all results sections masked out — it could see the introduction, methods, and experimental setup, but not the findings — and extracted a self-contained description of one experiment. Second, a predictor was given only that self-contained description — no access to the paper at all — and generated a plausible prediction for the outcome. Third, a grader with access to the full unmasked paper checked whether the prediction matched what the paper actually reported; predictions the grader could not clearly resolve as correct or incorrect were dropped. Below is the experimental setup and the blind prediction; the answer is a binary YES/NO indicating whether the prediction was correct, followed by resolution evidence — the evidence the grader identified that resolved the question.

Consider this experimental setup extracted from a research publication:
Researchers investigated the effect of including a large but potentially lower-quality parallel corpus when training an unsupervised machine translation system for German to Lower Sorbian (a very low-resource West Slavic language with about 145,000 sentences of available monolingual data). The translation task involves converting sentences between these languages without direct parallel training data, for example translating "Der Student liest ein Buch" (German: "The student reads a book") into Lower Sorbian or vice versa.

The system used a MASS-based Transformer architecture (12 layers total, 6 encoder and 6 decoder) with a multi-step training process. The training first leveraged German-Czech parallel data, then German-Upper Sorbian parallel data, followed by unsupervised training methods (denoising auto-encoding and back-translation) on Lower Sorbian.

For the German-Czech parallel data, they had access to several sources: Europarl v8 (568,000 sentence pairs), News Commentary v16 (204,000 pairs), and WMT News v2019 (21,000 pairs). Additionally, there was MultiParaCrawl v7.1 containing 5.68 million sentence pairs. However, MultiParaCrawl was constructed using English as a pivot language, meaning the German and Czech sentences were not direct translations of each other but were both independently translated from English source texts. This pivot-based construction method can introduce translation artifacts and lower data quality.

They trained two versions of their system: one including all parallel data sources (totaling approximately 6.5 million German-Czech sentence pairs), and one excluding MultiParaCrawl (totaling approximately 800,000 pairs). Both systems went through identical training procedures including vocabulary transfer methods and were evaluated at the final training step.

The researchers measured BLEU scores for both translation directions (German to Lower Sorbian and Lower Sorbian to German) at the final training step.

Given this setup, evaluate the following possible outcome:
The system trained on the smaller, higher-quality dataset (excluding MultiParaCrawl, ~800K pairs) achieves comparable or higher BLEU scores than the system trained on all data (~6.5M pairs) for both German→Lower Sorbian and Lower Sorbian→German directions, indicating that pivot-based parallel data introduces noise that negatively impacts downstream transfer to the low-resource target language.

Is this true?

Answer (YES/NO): NO